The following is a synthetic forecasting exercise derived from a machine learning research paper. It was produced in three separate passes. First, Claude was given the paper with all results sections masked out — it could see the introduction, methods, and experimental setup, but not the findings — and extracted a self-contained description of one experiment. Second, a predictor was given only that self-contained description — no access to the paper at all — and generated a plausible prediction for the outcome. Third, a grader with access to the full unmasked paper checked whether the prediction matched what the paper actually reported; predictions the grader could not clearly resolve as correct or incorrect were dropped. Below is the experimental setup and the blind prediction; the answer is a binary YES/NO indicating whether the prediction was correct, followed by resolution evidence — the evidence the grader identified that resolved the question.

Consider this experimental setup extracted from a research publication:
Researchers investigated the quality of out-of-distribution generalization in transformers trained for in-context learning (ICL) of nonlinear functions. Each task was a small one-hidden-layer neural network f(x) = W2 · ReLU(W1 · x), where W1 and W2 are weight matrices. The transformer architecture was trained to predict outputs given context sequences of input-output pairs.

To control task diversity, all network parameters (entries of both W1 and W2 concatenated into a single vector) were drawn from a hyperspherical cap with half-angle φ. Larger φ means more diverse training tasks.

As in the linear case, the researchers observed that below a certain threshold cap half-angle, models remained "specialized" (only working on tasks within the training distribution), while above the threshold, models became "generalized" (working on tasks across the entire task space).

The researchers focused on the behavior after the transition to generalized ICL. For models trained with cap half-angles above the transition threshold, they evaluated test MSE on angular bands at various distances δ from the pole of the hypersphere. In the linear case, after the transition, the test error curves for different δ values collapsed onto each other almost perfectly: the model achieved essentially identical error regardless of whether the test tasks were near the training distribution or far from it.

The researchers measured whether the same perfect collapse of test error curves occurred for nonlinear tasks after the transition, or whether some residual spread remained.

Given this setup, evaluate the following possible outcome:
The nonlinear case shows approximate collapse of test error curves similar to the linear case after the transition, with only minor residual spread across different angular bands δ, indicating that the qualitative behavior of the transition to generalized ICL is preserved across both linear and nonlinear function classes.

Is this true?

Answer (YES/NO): NO